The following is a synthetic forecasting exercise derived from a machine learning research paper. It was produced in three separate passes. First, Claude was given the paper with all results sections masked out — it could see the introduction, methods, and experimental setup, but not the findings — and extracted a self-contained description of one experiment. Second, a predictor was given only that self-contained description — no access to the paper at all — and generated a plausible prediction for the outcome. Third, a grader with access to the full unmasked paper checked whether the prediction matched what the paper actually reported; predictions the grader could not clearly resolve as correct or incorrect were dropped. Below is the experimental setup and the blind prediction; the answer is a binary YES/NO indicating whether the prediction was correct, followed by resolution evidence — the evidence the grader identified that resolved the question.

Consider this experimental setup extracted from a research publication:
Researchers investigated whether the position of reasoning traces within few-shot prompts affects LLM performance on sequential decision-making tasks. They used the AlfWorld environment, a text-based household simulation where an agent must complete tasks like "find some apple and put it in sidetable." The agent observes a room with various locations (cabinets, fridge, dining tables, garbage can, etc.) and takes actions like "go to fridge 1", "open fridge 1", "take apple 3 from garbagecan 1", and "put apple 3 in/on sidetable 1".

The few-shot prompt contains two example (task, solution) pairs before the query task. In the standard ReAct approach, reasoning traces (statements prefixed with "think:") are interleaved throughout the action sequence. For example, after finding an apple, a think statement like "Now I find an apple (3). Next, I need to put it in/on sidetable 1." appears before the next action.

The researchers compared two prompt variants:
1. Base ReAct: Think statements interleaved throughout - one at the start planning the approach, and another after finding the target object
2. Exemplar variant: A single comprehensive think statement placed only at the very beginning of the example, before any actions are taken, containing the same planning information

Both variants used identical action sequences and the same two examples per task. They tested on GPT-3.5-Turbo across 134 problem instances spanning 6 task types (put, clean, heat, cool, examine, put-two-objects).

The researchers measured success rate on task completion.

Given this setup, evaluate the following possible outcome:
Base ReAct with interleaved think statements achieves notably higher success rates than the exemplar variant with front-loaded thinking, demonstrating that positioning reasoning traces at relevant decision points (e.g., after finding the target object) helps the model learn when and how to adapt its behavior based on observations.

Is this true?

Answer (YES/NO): NO